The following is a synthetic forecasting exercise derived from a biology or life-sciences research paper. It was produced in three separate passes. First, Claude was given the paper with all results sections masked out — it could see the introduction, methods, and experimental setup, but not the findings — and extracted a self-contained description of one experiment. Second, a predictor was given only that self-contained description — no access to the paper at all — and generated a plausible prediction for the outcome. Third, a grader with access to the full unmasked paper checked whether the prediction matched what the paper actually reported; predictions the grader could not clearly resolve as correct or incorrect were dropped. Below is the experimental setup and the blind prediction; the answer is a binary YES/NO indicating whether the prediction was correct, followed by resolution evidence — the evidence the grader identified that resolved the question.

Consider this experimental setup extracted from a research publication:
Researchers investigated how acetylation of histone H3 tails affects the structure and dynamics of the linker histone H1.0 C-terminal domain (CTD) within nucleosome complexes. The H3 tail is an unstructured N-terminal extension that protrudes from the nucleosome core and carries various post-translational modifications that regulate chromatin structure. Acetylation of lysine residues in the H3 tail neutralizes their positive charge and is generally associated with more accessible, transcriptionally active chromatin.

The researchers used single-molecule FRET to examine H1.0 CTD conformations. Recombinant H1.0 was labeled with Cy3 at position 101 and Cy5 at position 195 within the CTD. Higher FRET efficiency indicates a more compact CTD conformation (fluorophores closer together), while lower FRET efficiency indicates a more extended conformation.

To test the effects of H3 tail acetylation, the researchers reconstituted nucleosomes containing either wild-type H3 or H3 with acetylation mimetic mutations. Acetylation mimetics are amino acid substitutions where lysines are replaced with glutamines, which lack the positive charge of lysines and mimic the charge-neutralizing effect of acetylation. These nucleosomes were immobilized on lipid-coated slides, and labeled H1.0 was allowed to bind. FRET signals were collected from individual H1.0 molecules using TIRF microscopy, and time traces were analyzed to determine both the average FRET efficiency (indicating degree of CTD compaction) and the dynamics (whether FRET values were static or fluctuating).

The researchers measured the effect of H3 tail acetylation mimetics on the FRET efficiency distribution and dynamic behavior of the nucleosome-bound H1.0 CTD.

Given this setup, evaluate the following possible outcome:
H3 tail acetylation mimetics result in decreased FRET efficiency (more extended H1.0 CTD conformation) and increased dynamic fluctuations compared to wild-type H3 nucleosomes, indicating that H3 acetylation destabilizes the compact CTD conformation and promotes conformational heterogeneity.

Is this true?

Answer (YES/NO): YES